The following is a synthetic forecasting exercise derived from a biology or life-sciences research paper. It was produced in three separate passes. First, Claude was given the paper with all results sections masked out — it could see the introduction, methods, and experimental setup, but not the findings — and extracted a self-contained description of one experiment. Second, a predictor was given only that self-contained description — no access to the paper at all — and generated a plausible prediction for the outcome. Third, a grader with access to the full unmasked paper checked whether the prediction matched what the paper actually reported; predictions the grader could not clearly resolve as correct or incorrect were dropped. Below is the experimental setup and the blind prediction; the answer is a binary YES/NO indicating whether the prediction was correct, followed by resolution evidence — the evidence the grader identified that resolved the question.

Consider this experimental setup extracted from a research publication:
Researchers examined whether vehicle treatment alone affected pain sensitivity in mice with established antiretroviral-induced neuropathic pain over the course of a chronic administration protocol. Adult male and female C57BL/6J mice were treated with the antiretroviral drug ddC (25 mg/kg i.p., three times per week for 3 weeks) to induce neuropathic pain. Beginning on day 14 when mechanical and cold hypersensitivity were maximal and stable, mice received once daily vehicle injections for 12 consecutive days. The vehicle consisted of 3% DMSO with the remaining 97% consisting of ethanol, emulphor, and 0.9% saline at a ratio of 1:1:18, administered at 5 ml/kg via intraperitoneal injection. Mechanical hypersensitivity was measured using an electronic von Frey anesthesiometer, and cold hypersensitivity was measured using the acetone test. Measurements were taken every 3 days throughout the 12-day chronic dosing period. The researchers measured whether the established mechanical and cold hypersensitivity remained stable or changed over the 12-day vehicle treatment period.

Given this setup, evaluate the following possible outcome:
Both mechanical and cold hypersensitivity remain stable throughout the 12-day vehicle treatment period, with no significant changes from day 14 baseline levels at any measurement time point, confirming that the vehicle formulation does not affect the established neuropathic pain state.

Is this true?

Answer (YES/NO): YES